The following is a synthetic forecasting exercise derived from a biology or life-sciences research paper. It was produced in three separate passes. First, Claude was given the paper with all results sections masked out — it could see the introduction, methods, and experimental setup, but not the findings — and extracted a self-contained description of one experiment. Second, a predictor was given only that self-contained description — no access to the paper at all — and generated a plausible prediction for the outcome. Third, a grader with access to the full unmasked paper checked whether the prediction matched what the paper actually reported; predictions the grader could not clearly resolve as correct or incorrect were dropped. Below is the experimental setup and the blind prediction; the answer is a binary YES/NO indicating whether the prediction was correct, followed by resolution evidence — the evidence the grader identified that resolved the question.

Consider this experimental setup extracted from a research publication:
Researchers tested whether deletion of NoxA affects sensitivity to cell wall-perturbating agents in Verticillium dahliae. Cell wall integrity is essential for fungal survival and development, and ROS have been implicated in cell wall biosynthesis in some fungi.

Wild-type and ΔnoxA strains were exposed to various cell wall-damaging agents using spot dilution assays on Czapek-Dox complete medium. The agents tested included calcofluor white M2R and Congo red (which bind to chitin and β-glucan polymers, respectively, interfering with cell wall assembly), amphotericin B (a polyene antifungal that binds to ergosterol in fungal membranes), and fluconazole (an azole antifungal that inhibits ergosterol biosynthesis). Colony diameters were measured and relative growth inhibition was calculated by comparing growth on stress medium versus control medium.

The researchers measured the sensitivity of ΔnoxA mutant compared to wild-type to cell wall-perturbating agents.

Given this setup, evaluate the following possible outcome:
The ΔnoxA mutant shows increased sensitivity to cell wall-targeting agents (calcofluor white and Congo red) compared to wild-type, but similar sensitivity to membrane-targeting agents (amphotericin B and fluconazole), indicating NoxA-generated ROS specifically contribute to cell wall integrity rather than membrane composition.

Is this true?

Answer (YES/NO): NO